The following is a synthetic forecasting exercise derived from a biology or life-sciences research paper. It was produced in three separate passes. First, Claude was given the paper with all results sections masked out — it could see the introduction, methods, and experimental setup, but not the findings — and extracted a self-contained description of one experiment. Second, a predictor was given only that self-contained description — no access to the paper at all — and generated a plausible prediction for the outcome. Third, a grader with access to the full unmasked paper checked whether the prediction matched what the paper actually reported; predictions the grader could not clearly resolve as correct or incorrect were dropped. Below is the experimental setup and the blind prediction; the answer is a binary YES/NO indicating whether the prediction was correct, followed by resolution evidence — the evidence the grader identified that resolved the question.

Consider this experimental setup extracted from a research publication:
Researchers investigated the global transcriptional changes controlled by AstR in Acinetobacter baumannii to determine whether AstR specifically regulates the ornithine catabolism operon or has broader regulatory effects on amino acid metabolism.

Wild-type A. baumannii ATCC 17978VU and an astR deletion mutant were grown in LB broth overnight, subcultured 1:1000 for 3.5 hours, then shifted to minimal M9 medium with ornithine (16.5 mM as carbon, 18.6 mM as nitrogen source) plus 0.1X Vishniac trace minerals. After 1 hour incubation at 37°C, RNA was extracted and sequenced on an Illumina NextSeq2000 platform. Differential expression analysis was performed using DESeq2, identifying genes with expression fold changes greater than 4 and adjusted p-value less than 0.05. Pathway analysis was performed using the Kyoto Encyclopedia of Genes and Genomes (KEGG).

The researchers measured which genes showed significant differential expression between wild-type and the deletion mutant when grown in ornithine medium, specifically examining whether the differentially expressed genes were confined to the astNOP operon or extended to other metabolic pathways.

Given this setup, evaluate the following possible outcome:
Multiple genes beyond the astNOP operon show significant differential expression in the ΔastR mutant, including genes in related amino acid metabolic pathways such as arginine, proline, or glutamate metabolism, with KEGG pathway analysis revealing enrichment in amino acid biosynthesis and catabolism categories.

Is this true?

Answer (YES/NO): NO